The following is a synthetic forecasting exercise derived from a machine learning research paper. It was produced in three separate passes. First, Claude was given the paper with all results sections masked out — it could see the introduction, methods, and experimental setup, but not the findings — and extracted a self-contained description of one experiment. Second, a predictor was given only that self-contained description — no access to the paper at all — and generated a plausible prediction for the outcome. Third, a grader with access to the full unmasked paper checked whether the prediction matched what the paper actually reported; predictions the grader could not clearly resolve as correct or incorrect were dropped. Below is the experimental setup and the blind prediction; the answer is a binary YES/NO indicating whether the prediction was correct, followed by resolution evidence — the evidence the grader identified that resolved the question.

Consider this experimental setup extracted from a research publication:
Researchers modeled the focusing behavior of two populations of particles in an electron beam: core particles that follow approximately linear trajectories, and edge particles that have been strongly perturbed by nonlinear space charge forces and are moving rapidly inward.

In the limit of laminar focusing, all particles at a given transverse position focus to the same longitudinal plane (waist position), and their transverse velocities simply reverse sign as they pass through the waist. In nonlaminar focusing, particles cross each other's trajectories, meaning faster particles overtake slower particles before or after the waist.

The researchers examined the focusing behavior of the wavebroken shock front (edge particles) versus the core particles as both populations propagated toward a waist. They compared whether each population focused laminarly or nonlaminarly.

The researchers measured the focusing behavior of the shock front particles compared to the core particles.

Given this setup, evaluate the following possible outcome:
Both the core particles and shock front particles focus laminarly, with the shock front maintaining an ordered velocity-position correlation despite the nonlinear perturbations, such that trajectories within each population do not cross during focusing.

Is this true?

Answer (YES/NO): NO